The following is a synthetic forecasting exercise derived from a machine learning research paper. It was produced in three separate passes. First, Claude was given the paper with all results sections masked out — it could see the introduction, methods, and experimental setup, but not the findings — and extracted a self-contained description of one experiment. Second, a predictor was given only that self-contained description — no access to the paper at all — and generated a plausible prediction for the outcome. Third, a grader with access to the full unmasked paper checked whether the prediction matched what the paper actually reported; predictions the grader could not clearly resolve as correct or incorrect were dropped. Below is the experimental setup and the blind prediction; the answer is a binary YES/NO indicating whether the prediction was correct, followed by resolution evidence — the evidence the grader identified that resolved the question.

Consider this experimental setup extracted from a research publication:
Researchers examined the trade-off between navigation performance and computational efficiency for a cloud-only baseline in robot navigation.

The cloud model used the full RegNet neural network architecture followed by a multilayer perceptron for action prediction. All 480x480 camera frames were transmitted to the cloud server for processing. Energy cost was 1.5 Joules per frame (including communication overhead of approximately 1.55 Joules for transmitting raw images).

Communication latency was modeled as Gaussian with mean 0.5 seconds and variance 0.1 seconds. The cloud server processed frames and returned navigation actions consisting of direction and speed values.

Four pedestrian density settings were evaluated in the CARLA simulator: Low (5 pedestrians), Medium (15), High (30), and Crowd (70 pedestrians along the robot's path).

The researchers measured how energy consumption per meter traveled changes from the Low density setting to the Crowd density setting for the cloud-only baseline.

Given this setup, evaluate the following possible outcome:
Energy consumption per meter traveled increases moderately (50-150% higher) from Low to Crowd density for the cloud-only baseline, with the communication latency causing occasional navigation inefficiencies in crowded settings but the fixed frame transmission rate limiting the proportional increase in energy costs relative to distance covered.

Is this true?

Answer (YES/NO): NO